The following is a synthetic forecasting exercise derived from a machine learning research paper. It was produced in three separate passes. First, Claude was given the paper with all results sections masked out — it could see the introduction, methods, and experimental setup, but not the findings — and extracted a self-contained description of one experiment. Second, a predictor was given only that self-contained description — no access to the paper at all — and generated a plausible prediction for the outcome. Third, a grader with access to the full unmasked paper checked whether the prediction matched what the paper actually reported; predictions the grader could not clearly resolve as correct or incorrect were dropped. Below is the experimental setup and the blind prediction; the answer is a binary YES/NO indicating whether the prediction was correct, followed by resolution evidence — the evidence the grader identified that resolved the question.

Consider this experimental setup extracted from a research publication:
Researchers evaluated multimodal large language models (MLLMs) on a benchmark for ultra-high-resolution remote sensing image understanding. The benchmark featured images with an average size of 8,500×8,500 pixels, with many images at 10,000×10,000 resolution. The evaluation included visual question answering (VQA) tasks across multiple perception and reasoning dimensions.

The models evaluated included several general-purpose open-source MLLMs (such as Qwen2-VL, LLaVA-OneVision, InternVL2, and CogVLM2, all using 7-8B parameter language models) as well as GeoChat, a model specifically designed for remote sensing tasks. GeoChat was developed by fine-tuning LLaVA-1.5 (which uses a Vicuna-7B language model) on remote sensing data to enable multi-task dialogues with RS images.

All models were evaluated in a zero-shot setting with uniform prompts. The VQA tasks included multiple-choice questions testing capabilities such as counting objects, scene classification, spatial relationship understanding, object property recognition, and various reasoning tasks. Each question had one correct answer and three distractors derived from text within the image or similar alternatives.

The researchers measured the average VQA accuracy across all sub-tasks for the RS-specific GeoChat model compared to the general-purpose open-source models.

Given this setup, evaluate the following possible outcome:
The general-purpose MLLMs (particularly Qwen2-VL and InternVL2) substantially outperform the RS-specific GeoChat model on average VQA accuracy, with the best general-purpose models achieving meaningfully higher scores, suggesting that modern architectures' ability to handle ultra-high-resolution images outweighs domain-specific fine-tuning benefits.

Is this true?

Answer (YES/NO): YES